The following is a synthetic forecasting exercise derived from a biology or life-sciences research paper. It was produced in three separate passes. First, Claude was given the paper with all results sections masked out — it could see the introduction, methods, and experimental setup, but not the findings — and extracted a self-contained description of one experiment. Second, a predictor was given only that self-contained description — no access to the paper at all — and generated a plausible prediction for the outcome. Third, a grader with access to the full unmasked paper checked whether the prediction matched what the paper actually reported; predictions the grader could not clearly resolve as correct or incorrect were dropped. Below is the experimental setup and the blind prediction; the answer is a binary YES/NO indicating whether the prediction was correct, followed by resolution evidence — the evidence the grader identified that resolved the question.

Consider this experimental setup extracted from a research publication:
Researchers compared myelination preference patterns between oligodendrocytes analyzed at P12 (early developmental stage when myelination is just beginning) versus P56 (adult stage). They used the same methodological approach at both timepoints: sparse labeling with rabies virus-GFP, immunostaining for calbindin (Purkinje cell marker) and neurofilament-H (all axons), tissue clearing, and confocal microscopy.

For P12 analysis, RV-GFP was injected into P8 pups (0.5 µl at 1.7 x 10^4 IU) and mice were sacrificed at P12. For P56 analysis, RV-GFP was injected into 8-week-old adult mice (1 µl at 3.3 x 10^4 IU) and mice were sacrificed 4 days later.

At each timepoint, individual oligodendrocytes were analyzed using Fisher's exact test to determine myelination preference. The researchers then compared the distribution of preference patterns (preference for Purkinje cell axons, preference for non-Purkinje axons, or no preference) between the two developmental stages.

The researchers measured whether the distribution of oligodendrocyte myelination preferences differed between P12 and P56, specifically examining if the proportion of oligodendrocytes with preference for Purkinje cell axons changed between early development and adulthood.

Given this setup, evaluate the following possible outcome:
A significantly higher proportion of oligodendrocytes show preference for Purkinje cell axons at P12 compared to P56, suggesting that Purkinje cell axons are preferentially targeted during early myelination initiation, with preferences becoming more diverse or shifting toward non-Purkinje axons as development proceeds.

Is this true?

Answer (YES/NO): YES